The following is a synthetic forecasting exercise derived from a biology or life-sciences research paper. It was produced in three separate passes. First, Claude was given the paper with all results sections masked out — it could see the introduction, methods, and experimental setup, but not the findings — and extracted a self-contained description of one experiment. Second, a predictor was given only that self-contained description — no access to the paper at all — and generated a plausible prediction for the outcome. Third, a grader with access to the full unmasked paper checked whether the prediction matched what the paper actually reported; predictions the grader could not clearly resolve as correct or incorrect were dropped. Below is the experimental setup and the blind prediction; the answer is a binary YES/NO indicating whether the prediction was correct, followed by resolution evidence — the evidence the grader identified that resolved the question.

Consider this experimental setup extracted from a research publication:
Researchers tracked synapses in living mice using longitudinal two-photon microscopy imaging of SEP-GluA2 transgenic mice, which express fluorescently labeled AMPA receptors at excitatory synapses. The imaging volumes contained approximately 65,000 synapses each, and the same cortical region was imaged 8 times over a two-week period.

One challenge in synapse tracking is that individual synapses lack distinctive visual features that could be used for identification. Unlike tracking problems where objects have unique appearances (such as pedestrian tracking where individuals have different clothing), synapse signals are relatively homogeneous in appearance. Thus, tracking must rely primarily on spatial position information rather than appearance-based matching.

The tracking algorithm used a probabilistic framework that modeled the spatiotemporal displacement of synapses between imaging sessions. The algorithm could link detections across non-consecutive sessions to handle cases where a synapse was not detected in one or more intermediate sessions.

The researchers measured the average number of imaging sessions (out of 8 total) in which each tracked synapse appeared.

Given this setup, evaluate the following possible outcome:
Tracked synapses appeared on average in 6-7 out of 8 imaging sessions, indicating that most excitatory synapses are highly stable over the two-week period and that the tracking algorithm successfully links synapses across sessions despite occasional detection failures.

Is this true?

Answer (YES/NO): NO